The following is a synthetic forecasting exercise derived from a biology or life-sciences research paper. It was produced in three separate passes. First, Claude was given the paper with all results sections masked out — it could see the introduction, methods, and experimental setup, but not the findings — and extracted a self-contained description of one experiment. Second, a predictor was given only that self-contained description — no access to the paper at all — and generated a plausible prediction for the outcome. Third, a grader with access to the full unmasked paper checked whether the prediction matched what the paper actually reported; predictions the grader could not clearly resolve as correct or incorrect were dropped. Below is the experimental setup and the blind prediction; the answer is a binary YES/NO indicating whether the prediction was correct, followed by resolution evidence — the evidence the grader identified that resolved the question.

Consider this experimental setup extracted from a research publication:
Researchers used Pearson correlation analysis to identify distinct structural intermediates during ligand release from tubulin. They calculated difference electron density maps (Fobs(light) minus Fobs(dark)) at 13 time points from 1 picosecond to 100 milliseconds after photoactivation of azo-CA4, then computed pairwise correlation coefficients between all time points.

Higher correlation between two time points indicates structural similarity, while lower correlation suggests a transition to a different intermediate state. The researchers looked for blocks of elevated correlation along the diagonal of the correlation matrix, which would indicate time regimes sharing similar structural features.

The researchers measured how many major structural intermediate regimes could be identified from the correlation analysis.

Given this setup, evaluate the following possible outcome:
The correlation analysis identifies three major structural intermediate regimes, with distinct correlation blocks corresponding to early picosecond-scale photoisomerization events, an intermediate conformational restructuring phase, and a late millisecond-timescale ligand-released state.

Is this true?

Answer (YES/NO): NO